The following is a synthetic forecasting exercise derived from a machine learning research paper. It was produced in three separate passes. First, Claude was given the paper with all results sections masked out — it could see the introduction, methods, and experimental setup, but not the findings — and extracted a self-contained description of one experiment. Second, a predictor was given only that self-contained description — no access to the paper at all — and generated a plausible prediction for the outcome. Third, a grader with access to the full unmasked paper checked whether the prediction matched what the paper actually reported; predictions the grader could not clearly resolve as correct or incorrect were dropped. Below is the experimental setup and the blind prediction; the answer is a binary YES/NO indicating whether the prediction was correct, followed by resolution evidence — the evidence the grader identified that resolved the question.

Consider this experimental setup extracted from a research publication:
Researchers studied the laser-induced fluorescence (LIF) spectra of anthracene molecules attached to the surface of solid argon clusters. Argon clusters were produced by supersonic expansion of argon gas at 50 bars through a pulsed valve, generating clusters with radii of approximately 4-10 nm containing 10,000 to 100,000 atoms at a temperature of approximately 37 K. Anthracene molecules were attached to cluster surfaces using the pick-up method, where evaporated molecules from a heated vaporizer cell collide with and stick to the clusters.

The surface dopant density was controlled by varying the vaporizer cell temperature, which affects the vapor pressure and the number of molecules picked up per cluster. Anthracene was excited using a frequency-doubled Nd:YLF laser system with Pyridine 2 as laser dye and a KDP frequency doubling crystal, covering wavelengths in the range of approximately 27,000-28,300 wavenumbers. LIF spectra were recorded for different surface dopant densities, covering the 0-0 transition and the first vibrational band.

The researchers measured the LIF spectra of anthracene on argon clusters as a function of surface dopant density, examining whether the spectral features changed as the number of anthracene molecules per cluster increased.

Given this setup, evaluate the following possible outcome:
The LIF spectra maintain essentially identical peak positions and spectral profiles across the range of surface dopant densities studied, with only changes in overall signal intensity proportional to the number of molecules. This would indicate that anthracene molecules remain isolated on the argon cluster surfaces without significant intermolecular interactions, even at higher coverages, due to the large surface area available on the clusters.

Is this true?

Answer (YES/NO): NO